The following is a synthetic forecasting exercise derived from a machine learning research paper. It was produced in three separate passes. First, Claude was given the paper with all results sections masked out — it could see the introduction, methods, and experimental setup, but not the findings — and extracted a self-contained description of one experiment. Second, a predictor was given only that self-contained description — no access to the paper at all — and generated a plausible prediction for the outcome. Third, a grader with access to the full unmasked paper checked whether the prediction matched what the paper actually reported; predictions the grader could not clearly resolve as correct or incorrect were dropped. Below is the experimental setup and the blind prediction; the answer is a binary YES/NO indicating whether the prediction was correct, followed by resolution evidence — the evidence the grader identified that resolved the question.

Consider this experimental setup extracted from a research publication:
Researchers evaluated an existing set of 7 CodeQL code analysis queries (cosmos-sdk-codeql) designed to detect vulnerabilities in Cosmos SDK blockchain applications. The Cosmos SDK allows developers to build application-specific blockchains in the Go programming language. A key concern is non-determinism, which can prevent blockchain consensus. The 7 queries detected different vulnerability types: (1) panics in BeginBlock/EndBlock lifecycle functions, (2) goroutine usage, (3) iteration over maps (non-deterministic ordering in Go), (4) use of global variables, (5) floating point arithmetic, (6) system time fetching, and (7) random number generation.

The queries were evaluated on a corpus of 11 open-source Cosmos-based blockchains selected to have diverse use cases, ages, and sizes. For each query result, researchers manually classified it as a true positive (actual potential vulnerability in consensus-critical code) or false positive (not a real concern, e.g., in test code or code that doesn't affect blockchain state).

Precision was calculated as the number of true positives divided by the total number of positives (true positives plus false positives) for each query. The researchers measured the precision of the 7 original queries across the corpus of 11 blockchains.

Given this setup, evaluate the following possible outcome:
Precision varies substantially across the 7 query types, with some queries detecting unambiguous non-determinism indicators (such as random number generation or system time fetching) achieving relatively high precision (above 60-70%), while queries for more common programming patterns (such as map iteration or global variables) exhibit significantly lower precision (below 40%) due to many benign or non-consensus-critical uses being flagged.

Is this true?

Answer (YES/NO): NO